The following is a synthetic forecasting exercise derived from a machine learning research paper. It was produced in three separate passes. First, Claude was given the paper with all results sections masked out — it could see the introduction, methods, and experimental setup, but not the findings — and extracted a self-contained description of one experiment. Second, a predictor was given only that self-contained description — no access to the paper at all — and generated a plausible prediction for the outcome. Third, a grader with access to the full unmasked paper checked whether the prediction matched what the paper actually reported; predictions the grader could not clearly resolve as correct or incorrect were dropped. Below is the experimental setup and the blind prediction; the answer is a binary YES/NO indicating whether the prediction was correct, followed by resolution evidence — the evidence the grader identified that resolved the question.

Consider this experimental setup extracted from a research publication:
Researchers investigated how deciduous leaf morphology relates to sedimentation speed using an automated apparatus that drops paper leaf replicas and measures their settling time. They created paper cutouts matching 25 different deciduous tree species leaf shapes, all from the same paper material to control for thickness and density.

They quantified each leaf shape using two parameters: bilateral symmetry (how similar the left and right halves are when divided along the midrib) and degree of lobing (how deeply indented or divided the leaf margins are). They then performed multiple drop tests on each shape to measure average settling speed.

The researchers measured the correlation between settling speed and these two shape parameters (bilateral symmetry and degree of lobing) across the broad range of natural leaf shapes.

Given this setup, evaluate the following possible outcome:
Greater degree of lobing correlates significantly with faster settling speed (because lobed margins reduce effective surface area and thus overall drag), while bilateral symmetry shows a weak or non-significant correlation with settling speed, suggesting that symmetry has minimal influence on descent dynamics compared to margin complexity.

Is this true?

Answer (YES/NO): NO